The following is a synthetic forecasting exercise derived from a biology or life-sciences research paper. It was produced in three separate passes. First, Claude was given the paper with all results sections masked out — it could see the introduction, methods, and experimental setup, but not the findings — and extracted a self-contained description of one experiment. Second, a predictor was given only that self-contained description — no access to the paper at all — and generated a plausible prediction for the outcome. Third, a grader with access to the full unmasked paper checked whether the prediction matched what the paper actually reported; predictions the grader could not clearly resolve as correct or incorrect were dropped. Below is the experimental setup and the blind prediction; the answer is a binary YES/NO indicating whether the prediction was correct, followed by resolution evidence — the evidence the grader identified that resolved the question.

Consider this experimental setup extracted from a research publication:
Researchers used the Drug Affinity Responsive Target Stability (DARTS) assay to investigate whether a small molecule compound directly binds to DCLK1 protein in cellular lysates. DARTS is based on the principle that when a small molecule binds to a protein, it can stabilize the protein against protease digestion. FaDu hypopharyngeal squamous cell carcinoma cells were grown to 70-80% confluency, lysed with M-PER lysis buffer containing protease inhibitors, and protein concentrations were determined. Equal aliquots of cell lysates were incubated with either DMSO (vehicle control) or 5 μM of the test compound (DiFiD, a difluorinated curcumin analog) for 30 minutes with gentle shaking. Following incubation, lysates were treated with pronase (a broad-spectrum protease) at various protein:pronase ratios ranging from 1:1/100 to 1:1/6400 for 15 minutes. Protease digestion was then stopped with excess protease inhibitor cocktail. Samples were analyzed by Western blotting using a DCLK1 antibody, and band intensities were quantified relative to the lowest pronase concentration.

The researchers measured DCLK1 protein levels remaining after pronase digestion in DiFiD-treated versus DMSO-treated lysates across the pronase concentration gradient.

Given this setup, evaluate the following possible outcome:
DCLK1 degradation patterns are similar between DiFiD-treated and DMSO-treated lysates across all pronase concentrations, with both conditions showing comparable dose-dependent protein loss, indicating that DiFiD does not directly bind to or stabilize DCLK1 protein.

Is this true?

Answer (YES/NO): NO